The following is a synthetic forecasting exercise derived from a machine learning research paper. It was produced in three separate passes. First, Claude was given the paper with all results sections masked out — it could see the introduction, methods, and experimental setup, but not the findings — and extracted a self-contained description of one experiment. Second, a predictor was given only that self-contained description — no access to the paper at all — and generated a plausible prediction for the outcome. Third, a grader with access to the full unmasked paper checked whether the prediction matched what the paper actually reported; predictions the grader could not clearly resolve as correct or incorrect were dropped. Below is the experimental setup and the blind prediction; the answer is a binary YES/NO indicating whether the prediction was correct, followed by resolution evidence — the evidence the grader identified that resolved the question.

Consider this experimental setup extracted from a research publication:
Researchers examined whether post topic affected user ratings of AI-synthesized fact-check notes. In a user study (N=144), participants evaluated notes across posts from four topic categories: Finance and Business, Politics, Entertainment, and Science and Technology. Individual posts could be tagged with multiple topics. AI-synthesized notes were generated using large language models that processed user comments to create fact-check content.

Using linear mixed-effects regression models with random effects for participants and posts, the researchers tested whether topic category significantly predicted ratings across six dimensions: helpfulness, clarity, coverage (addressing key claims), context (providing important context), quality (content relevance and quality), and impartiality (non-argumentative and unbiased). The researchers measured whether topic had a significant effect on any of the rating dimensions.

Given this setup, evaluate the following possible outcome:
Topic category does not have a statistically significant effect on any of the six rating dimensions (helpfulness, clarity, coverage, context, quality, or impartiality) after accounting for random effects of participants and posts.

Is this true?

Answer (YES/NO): YES